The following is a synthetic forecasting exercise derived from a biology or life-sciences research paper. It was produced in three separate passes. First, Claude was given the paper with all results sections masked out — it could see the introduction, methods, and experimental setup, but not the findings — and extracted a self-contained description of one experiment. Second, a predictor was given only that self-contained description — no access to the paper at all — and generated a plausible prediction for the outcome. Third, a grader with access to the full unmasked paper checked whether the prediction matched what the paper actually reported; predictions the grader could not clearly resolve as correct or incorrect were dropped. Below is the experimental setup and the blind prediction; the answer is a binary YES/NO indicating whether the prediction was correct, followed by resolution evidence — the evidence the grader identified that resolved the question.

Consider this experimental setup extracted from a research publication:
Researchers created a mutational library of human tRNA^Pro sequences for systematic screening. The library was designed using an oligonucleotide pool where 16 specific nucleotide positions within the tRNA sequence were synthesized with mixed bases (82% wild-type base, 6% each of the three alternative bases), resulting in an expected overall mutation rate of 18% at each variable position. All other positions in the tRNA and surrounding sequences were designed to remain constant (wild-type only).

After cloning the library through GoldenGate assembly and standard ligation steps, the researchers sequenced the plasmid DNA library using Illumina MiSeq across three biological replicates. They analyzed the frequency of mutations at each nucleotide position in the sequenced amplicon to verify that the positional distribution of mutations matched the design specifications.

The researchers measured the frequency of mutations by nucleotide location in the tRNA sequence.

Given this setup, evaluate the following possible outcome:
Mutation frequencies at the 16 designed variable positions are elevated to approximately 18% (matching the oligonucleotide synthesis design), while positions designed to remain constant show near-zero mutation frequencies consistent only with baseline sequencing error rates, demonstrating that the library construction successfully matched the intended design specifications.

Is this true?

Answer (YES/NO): YES